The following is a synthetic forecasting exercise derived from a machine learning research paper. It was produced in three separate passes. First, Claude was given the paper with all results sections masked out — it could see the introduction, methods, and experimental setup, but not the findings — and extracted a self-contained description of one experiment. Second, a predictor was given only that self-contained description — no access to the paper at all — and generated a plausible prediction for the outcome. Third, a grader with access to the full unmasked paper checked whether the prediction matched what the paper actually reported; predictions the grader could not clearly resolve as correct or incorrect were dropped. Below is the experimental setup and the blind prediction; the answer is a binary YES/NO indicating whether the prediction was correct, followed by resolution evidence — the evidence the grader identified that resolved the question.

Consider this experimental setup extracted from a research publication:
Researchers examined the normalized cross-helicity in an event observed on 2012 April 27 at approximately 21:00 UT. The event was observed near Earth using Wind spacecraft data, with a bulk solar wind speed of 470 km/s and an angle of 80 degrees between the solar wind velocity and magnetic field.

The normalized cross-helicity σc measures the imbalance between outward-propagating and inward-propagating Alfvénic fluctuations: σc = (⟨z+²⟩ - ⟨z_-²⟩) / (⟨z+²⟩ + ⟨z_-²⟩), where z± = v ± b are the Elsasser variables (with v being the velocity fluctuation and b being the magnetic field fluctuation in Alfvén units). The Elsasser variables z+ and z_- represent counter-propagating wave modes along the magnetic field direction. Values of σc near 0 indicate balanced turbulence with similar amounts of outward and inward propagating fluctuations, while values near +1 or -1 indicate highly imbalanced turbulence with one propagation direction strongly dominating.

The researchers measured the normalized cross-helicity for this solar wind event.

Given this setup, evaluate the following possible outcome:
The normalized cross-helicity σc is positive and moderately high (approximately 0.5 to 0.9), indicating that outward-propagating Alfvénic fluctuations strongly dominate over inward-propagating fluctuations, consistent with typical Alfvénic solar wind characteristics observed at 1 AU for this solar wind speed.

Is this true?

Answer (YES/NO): NO